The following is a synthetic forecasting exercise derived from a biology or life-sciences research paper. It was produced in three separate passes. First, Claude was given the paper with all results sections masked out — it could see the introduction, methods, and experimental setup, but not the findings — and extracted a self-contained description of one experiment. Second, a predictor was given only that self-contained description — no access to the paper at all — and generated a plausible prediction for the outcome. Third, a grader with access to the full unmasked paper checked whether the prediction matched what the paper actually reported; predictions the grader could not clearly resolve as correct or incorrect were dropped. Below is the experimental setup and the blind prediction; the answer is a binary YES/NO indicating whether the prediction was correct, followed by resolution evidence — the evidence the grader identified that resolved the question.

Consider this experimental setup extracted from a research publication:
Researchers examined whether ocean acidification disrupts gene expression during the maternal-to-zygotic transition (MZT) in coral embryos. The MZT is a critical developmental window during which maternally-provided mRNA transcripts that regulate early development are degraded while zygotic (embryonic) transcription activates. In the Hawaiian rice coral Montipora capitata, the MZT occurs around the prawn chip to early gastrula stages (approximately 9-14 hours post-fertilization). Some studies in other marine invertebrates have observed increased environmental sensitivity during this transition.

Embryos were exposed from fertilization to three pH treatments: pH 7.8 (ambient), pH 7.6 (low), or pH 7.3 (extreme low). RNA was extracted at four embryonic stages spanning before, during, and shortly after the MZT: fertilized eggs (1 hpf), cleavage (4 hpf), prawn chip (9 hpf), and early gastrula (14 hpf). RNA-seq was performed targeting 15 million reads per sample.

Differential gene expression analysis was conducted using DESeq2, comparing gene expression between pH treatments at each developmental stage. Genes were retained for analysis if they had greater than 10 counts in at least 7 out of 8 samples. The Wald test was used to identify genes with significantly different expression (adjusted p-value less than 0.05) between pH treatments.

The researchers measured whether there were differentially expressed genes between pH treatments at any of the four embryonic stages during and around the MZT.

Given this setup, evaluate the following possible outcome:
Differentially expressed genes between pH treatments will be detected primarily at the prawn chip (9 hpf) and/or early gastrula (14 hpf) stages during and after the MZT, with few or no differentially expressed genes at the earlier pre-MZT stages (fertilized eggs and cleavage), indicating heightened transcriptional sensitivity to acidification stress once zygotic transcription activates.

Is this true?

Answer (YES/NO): NO